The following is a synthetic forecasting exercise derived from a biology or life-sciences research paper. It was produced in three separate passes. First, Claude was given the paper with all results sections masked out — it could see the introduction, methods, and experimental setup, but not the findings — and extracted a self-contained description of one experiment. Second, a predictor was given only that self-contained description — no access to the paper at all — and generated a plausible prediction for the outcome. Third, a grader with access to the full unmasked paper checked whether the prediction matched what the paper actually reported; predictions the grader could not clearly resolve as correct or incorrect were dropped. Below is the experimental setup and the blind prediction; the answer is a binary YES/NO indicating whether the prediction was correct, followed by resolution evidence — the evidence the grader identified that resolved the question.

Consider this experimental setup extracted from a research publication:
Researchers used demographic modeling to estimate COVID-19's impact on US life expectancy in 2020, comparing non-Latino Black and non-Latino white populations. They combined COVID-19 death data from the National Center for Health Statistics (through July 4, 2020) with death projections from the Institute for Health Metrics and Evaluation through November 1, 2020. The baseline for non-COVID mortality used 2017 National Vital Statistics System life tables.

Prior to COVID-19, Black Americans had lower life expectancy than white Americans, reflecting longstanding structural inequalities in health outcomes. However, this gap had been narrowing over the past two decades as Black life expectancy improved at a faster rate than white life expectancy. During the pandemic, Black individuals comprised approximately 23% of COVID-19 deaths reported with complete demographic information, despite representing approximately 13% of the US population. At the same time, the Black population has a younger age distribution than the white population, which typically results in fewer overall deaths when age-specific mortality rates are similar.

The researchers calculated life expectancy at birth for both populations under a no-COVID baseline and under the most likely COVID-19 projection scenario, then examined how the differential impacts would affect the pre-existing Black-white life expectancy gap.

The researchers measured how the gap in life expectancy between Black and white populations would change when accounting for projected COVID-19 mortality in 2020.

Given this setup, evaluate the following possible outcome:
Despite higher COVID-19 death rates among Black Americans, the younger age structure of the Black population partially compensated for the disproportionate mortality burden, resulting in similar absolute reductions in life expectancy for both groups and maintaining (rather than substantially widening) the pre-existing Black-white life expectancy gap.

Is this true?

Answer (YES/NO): NO